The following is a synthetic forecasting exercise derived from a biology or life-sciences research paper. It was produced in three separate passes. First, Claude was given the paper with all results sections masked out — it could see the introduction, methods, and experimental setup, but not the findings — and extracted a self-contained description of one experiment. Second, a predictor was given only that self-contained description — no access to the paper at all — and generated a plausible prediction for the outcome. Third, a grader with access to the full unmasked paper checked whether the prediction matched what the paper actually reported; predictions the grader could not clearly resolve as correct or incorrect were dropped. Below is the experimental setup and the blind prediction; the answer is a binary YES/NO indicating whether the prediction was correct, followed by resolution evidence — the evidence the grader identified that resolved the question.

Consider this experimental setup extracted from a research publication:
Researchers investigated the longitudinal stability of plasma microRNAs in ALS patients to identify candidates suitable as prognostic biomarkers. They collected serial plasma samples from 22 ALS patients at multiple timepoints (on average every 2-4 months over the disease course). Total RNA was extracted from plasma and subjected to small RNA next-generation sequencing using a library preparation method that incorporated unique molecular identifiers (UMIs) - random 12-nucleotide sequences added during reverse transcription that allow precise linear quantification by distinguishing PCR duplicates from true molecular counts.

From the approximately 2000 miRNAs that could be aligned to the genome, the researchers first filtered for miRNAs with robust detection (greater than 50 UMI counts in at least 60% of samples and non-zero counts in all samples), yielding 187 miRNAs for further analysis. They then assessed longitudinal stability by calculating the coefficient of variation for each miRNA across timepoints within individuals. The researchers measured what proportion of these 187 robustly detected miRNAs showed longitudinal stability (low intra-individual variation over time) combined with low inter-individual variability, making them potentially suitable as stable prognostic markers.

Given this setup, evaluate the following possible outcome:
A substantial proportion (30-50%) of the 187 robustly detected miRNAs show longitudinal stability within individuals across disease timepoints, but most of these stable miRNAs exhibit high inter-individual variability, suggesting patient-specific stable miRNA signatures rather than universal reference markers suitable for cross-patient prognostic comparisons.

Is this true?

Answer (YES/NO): NO